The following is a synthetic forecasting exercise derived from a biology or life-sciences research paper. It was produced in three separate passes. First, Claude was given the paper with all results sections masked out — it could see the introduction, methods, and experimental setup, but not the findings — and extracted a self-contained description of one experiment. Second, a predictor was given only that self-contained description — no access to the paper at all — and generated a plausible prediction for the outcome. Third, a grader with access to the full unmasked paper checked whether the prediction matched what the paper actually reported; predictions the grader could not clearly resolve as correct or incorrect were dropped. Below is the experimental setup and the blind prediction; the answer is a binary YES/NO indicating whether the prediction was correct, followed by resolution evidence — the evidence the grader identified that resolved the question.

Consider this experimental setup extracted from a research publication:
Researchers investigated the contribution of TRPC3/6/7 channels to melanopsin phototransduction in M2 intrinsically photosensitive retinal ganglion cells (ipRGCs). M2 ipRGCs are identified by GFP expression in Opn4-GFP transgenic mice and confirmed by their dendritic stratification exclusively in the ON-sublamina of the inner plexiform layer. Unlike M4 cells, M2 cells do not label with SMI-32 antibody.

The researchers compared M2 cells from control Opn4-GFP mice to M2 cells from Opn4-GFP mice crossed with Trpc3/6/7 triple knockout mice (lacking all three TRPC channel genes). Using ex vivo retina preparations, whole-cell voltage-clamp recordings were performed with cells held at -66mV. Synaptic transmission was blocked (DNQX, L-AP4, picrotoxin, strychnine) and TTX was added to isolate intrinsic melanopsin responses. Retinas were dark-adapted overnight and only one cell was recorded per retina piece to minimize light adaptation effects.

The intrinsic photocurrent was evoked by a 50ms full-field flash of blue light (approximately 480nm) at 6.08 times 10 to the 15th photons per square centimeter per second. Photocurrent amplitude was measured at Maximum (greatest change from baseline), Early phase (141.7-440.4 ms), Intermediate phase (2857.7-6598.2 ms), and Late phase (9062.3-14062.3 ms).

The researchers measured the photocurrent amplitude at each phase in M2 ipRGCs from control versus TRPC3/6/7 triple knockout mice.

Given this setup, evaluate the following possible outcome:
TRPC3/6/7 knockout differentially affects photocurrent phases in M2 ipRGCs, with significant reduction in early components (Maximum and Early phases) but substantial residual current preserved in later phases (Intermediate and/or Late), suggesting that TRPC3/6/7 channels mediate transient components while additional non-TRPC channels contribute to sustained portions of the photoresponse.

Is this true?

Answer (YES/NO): NO